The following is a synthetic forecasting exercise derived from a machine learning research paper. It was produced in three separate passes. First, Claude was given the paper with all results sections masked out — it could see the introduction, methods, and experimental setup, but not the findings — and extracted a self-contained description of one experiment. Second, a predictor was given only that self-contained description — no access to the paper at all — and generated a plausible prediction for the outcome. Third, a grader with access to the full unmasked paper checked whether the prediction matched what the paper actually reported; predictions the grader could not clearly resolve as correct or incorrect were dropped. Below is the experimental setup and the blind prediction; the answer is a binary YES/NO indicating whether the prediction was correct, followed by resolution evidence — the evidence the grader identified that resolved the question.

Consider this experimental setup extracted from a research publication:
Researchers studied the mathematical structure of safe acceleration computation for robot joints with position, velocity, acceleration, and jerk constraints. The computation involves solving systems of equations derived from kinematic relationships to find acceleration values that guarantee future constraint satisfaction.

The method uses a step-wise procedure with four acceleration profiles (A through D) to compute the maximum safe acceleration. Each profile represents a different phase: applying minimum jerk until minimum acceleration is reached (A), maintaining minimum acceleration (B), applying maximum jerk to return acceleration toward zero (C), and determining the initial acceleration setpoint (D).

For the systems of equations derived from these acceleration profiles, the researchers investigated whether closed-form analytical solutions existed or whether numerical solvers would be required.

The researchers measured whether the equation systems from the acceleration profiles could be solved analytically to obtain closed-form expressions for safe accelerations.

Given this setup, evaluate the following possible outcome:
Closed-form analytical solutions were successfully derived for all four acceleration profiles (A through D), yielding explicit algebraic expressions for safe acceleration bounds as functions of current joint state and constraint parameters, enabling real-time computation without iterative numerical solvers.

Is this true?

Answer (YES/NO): YES